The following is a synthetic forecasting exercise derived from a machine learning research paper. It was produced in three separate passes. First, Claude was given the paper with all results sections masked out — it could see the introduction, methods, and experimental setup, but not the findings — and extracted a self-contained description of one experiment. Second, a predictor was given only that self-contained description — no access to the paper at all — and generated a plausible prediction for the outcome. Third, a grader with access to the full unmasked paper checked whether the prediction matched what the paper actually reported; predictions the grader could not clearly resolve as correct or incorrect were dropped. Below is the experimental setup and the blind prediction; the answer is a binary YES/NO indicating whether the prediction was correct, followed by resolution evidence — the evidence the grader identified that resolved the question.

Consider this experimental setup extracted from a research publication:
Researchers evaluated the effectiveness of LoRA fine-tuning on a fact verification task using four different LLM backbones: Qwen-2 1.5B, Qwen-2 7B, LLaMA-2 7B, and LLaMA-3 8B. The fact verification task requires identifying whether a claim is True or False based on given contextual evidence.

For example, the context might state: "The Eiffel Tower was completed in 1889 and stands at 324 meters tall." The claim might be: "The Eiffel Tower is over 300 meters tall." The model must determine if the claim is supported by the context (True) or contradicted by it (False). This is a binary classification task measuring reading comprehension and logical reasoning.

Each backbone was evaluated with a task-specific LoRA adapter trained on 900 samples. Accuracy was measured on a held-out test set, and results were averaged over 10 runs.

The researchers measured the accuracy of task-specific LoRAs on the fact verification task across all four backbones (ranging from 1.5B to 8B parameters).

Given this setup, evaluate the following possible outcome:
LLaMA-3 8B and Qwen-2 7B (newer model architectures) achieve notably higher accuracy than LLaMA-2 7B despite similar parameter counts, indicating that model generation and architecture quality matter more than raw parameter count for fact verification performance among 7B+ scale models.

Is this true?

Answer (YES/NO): YES